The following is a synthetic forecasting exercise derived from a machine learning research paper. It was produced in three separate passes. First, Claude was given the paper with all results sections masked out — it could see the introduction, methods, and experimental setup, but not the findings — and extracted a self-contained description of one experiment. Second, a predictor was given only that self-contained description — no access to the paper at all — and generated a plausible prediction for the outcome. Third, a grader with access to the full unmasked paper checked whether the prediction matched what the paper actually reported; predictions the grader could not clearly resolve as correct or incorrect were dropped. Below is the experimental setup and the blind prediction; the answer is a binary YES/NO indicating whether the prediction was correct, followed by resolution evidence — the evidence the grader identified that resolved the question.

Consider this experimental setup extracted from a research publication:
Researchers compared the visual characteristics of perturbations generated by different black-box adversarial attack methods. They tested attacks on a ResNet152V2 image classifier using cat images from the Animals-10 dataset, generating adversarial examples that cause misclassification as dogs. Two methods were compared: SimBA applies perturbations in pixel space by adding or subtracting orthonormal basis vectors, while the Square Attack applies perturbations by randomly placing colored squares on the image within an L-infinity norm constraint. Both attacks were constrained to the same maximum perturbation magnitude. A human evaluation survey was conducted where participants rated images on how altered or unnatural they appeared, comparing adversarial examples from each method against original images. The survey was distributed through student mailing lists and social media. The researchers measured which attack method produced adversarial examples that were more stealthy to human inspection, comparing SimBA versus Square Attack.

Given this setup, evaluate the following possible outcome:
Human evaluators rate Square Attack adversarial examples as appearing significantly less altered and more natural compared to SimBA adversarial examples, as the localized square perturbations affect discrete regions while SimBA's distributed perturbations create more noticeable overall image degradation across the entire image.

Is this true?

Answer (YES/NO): NO